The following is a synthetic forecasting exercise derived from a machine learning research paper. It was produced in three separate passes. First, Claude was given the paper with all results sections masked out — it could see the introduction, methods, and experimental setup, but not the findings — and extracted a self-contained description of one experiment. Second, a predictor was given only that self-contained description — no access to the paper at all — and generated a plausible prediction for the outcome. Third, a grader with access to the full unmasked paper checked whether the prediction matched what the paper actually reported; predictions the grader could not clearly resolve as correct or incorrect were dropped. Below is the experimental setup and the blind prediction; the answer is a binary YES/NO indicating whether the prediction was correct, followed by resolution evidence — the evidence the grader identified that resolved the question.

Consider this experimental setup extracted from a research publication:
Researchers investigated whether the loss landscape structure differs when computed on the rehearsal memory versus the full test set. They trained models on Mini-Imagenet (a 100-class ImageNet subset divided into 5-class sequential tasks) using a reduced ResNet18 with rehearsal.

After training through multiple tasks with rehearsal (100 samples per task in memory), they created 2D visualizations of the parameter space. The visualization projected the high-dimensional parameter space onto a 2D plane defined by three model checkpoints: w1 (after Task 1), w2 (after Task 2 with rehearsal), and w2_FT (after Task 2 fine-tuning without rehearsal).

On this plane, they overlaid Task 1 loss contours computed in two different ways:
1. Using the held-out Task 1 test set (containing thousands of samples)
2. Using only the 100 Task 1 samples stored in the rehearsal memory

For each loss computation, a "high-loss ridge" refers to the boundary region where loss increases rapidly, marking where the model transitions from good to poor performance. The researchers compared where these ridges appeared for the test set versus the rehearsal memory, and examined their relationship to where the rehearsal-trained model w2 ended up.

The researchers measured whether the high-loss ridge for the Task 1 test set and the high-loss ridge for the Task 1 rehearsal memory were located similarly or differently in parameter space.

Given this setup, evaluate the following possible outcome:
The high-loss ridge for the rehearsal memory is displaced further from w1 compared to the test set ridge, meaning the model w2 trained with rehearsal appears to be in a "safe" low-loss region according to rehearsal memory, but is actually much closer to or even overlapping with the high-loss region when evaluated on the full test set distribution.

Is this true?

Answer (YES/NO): YES